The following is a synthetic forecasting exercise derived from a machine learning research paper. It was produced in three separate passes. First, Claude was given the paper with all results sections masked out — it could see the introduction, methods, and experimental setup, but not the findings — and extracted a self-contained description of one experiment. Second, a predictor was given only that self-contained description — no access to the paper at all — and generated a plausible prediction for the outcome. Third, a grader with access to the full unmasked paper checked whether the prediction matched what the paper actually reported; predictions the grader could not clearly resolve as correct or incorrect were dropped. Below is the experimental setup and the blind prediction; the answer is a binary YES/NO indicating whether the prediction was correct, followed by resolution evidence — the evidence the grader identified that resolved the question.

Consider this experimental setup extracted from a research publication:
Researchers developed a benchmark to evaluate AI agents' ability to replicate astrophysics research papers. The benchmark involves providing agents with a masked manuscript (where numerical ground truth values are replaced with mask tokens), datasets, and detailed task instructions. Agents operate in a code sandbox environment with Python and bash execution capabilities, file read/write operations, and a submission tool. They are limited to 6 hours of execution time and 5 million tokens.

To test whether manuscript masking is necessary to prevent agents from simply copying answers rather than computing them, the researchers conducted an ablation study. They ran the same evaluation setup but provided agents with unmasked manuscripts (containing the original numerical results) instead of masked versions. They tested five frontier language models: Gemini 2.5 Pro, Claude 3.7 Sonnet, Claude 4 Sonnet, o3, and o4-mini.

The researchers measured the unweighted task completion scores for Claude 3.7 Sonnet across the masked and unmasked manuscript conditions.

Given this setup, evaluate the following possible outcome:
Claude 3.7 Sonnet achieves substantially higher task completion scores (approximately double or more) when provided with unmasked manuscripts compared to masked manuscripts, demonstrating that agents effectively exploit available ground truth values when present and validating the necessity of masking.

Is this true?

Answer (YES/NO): NO